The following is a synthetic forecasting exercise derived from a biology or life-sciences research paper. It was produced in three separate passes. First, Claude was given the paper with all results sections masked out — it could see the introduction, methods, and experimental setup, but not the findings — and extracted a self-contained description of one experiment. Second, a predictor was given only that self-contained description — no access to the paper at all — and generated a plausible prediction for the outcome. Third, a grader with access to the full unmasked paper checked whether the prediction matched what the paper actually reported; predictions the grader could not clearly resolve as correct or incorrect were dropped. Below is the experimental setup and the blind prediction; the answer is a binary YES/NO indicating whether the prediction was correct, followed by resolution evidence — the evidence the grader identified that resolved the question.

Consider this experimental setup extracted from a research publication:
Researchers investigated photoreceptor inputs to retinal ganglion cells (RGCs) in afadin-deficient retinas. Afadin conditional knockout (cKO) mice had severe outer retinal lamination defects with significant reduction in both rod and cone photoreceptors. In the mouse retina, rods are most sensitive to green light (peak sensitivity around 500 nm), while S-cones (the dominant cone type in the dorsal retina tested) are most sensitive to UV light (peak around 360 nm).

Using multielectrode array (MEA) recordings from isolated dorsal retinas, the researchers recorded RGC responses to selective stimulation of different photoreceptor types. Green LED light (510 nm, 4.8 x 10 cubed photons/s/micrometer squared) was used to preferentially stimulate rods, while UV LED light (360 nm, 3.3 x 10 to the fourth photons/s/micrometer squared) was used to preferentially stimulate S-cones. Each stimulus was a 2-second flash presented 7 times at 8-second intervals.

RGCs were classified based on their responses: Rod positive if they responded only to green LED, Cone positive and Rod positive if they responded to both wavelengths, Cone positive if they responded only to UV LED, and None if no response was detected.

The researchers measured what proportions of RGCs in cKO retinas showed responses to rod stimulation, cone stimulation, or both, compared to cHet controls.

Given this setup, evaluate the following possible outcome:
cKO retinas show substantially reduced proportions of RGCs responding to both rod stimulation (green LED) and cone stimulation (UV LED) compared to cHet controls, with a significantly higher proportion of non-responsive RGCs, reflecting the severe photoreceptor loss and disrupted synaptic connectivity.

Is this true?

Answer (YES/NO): NO